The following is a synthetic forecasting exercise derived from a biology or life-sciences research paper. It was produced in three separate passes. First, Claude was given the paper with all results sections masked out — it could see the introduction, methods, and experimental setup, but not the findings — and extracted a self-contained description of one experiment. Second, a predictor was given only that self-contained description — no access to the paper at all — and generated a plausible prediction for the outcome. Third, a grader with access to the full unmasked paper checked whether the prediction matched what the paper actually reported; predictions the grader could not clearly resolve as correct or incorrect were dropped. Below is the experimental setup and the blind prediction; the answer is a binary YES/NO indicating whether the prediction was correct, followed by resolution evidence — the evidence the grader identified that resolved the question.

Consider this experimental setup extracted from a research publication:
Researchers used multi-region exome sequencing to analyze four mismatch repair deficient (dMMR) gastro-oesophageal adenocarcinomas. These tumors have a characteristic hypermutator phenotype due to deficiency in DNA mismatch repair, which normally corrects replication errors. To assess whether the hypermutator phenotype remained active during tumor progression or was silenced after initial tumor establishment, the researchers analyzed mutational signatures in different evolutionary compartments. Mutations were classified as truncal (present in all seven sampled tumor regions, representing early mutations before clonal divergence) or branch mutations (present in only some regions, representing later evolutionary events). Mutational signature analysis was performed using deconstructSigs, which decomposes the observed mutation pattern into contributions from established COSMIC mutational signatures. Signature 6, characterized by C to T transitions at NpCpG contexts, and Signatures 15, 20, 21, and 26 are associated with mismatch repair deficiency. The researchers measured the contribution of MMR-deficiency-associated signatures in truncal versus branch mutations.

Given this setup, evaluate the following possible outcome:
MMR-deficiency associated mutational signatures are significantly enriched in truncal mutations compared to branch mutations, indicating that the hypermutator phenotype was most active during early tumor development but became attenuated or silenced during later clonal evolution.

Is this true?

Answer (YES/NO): NO